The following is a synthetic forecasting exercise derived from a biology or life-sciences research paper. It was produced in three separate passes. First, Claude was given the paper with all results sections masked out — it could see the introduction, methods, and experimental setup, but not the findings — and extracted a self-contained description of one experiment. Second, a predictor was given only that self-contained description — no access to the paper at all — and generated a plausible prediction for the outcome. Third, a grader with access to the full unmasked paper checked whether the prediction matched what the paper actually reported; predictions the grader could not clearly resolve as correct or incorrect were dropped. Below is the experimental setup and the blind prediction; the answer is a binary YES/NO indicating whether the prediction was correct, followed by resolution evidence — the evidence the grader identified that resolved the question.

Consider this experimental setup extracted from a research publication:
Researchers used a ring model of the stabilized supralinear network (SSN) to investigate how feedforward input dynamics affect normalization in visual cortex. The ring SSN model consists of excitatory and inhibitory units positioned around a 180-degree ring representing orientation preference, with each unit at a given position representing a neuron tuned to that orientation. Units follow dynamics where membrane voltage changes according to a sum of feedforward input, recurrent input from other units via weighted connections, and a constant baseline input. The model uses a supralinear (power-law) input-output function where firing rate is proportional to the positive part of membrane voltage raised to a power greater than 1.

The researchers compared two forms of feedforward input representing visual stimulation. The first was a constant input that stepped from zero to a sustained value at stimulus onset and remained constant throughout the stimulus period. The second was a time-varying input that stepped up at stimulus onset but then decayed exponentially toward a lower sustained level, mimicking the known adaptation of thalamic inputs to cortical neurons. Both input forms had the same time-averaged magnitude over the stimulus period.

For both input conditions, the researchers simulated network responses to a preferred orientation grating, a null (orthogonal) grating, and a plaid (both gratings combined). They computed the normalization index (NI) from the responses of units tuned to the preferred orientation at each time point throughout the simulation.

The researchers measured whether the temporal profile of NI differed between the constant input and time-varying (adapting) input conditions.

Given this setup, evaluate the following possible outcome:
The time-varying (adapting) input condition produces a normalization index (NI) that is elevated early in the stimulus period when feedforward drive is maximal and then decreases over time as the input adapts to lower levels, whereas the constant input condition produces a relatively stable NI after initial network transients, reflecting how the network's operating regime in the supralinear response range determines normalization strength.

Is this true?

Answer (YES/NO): NO